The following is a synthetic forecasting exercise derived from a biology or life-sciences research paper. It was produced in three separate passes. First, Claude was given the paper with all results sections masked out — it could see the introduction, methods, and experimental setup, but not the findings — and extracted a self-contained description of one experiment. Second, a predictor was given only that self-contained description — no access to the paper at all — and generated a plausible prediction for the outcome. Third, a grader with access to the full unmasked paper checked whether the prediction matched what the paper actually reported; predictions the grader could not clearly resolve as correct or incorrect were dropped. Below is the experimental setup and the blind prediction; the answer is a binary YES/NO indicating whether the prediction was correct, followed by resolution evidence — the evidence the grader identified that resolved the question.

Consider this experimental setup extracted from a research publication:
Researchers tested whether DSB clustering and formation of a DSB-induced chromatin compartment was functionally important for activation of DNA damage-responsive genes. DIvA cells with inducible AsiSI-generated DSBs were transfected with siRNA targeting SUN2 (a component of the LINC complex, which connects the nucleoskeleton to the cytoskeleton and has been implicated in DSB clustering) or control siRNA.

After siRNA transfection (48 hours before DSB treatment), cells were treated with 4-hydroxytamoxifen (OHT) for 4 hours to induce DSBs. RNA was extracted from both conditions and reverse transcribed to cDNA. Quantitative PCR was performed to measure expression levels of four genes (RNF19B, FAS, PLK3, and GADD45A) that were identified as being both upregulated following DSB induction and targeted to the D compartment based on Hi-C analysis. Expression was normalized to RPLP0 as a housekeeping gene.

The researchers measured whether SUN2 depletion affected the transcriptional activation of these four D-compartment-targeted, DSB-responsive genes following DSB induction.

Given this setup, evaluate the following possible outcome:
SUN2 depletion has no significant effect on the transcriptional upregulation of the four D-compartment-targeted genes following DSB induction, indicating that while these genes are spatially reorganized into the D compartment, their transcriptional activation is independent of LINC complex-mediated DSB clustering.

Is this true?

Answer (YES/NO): NO